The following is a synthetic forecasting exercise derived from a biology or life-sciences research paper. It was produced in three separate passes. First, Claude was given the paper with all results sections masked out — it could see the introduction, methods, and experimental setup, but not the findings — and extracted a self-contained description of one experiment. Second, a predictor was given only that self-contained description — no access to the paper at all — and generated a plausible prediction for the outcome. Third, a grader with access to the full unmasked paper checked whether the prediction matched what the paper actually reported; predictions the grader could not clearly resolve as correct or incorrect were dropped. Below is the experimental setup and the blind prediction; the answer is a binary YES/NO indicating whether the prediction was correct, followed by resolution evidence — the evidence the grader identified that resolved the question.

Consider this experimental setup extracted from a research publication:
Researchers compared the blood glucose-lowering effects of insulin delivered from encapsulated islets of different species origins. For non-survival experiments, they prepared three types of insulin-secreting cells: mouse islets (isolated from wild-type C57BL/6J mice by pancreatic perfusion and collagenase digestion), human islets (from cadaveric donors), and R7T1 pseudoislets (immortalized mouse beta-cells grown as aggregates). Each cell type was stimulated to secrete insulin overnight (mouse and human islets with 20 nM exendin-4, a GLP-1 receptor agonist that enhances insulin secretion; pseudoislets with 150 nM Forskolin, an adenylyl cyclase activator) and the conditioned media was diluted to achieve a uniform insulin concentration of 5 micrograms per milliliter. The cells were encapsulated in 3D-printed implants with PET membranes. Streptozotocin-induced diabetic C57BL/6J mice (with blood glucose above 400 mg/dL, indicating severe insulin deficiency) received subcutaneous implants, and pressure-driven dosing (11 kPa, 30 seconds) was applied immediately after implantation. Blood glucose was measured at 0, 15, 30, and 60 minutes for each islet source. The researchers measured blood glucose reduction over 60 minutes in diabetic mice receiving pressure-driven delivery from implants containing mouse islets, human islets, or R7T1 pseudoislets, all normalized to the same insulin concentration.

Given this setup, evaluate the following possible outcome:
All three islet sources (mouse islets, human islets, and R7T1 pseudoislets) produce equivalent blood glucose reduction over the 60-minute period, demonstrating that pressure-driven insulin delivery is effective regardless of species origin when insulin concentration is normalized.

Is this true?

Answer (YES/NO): NO